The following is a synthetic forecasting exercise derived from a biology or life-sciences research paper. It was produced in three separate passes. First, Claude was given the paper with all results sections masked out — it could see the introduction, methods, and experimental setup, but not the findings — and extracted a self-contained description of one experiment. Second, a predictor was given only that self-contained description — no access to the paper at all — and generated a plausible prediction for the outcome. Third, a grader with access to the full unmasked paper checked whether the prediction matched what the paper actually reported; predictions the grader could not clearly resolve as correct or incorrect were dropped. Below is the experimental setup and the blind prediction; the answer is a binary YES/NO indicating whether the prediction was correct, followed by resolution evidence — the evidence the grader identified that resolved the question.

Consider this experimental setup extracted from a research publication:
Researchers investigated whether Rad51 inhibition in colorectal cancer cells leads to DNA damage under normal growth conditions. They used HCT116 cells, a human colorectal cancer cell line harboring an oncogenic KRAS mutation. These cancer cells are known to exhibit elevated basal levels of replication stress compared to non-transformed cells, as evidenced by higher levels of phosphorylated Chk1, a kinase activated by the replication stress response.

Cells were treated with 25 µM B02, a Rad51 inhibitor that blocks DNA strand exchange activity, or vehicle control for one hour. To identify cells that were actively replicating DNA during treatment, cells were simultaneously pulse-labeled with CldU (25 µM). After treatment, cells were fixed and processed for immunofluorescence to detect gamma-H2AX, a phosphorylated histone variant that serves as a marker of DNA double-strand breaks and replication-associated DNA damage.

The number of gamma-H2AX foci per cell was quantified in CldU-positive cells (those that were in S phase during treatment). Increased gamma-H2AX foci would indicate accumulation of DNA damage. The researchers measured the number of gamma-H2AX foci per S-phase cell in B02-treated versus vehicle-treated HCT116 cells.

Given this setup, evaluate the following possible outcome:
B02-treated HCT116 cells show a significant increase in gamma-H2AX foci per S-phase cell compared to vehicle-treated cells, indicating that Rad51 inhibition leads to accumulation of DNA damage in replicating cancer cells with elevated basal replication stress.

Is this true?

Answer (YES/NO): YES